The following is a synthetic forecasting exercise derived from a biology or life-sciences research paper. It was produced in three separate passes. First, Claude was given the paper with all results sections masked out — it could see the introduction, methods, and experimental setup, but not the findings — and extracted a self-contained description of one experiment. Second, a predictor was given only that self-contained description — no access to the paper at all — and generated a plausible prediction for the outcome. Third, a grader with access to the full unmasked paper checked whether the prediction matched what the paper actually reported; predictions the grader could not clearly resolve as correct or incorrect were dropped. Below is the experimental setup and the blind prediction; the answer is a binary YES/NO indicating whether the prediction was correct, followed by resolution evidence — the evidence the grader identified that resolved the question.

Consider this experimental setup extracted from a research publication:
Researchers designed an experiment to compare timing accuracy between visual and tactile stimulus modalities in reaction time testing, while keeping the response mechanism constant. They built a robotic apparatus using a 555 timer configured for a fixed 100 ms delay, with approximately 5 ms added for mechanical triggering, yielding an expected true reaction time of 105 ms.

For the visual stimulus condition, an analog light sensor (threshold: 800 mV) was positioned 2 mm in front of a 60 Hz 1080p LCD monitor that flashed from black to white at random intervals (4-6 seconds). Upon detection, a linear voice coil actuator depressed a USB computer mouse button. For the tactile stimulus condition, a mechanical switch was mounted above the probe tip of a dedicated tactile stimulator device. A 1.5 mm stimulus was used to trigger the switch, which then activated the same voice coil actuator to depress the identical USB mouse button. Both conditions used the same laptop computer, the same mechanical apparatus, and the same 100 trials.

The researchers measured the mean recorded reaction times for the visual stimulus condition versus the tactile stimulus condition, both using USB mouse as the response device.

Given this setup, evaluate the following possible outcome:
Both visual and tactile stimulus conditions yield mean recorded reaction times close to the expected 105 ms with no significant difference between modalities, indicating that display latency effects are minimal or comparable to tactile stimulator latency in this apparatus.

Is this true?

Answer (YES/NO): NO